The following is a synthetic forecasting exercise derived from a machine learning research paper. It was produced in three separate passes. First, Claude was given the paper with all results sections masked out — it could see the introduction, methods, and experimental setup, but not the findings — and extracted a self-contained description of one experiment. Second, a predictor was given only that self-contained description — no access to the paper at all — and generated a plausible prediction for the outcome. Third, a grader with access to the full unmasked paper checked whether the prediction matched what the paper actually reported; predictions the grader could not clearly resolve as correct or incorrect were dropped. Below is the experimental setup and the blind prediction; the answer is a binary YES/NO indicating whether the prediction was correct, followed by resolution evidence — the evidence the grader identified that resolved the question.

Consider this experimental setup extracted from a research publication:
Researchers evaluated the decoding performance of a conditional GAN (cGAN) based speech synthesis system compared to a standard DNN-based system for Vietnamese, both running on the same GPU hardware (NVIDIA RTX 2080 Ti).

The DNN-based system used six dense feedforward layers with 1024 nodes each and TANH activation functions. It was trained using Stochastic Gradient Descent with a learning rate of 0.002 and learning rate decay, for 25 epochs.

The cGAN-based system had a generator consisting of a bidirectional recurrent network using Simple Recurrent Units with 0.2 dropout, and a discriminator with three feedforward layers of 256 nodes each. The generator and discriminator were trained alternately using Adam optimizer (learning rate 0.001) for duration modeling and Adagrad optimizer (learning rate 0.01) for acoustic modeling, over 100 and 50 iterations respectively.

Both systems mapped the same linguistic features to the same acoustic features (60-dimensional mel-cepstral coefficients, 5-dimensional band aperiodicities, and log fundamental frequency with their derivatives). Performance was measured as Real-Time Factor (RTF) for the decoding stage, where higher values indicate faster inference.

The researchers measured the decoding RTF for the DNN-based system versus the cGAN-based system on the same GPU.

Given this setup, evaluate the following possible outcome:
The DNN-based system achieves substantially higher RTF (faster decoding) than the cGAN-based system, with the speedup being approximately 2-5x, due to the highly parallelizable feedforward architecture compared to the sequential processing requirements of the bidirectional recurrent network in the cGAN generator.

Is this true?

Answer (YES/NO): NO